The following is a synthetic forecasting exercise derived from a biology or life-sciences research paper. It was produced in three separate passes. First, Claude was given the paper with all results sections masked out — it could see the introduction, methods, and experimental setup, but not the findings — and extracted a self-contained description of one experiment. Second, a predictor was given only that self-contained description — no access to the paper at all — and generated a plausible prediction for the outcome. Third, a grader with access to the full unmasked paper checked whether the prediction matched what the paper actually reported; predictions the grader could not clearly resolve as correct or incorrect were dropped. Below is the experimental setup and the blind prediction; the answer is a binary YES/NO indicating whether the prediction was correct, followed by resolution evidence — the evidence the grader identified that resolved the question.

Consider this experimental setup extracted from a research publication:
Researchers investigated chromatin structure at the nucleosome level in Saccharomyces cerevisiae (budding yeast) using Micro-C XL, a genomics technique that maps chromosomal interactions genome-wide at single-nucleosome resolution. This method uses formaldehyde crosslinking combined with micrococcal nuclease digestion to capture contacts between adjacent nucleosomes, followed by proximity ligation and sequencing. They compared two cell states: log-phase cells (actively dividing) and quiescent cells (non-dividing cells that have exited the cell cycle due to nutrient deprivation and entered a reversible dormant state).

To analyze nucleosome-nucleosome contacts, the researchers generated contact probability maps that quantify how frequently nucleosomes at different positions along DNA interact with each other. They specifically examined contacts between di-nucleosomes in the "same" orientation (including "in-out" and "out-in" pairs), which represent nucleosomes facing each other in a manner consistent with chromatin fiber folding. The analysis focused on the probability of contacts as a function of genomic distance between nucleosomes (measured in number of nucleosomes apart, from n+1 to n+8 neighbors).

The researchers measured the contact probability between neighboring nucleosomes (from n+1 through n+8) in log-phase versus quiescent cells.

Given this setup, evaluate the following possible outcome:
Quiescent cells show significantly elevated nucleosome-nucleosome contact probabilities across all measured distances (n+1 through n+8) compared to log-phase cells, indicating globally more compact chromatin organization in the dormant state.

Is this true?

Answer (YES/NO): NO